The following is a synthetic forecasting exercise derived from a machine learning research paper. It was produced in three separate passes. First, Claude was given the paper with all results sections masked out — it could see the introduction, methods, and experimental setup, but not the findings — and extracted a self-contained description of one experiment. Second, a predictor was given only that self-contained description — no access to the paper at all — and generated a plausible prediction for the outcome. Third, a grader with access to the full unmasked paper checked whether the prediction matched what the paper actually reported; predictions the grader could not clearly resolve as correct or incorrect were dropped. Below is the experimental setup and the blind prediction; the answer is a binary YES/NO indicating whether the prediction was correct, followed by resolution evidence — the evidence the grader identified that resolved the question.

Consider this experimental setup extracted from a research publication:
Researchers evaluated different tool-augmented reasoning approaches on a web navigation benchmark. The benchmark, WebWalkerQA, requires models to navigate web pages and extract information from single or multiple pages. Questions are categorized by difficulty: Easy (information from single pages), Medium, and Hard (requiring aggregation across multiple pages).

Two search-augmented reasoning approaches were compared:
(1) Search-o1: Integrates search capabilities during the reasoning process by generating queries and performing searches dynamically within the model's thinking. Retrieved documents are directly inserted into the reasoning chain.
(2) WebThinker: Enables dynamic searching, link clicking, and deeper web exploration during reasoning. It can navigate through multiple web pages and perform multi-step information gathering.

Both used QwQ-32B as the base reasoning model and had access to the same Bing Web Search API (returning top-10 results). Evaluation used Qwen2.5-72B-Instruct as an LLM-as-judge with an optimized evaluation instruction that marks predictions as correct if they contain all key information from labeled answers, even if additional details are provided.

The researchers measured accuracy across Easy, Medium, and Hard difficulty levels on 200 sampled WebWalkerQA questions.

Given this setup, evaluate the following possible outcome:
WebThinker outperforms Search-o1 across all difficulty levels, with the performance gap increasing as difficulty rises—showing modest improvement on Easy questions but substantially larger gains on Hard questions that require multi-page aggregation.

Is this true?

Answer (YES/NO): NO